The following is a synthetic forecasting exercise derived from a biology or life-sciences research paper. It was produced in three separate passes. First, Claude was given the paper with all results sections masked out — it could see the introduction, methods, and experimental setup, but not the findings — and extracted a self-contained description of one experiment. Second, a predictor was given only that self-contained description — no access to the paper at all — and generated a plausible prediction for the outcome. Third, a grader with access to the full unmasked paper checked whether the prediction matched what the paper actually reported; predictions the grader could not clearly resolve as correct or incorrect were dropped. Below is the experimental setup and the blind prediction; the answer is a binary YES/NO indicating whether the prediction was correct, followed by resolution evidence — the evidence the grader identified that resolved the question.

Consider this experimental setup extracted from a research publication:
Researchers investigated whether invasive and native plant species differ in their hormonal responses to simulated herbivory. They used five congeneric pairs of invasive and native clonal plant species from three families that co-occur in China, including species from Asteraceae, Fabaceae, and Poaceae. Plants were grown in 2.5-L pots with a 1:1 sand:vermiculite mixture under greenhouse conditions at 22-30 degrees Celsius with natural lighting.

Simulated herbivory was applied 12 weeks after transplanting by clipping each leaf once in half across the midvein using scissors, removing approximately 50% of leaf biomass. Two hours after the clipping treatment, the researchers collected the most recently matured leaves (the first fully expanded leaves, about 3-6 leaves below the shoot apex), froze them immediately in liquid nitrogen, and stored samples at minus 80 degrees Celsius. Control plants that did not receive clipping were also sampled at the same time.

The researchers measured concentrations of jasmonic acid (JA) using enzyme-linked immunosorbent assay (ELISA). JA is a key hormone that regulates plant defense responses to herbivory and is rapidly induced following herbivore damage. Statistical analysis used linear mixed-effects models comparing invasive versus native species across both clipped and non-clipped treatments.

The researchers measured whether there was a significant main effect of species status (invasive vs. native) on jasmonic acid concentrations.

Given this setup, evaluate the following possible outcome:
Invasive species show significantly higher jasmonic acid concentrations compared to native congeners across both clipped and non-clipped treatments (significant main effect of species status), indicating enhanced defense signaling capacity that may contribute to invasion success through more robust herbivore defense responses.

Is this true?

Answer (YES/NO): NO